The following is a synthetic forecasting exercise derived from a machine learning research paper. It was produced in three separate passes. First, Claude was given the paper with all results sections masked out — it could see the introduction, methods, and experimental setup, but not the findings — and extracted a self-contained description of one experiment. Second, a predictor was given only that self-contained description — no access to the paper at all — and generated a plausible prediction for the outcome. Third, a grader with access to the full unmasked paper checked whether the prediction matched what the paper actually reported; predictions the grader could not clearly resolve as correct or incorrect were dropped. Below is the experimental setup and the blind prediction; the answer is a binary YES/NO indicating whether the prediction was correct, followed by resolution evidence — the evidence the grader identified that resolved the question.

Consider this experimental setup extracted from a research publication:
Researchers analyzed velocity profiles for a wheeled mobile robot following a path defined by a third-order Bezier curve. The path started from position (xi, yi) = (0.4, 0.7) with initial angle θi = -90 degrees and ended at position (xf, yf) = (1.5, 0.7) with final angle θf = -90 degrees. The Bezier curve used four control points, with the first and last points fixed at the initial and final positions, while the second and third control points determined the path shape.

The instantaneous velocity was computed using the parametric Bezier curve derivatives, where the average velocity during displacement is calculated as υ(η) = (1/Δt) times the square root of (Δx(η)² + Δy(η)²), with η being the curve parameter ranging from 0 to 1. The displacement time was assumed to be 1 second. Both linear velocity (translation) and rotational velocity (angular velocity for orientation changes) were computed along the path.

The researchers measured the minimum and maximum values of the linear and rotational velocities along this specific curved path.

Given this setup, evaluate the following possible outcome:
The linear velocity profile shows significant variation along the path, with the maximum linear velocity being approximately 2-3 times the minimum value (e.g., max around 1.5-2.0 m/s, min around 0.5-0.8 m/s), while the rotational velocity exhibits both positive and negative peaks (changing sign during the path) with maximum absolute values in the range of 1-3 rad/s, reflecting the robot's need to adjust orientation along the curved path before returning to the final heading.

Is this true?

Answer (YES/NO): NO